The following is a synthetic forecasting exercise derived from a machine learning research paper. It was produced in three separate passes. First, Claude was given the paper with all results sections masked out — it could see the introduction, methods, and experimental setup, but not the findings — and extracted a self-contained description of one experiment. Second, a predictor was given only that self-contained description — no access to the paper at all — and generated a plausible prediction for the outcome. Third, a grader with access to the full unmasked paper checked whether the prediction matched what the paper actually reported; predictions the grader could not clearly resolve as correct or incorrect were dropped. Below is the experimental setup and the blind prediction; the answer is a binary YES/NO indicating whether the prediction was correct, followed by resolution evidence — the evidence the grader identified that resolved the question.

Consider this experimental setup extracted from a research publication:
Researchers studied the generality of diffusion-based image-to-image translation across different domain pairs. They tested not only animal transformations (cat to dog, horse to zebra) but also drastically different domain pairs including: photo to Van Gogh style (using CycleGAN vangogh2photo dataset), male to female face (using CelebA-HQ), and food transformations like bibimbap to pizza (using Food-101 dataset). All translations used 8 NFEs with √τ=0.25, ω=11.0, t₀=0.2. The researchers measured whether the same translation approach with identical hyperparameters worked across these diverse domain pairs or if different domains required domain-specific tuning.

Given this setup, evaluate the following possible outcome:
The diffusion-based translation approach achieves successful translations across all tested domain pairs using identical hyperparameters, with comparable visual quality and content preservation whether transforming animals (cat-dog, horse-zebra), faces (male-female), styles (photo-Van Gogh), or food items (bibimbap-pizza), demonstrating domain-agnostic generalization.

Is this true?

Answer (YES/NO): NO